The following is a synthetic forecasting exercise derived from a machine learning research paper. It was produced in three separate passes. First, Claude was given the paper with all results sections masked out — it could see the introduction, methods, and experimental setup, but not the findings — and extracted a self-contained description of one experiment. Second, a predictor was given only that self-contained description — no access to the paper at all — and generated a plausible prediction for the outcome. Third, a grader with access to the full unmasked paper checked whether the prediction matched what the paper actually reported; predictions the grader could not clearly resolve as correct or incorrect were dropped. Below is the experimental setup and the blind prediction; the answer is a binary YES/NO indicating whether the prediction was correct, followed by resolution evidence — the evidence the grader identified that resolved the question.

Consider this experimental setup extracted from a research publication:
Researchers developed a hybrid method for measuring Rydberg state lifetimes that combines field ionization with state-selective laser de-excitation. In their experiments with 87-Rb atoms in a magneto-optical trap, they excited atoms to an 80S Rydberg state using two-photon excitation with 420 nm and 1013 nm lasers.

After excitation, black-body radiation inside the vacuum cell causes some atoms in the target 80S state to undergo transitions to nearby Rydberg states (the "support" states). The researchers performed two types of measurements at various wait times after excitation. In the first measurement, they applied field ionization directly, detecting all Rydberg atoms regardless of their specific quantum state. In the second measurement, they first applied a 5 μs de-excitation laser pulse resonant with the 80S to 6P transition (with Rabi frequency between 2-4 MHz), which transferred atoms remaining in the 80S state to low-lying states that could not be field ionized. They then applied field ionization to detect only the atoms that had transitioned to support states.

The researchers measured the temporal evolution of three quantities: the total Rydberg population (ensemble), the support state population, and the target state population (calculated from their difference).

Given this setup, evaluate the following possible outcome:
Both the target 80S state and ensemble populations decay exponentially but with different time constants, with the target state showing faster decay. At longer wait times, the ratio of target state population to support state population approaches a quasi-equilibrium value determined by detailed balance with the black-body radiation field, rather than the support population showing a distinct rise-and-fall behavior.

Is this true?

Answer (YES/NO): NO